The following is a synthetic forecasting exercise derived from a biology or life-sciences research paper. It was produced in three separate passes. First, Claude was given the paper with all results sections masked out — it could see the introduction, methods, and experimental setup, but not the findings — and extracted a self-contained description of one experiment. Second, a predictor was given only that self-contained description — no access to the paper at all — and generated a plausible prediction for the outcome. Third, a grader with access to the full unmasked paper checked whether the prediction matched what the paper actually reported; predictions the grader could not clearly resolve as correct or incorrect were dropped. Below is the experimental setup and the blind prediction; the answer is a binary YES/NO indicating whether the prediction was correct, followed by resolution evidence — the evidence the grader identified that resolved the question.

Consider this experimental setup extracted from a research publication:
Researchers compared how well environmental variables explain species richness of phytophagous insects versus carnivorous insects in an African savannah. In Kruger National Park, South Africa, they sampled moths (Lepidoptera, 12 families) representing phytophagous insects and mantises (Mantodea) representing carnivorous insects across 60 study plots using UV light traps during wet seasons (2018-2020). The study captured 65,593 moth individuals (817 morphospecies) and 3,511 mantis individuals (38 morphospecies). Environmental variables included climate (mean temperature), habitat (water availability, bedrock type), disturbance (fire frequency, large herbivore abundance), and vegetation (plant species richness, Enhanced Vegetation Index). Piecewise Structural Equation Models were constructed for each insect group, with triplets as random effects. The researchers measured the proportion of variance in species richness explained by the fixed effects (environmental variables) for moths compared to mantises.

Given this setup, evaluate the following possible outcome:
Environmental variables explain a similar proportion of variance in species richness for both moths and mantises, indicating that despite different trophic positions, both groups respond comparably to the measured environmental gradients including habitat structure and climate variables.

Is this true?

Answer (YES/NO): NO